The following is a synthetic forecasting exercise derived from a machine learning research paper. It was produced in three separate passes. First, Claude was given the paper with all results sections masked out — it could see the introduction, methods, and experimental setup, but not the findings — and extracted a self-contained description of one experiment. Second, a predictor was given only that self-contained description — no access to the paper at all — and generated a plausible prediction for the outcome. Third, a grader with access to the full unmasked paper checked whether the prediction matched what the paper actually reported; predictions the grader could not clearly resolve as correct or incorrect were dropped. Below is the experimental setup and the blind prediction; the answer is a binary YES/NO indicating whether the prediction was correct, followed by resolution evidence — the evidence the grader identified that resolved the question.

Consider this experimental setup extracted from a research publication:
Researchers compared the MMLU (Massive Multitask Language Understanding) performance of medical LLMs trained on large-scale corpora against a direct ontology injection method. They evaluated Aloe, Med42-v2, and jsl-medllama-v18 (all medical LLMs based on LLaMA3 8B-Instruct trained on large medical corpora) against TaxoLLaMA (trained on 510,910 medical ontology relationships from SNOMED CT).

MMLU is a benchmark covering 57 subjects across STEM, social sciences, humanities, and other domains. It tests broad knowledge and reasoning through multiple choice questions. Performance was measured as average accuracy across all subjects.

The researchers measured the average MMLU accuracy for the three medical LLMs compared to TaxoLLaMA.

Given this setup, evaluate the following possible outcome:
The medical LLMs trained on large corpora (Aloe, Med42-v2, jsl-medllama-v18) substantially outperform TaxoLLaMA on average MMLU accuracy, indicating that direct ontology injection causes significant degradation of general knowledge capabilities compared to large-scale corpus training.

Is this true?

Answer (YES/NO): NO